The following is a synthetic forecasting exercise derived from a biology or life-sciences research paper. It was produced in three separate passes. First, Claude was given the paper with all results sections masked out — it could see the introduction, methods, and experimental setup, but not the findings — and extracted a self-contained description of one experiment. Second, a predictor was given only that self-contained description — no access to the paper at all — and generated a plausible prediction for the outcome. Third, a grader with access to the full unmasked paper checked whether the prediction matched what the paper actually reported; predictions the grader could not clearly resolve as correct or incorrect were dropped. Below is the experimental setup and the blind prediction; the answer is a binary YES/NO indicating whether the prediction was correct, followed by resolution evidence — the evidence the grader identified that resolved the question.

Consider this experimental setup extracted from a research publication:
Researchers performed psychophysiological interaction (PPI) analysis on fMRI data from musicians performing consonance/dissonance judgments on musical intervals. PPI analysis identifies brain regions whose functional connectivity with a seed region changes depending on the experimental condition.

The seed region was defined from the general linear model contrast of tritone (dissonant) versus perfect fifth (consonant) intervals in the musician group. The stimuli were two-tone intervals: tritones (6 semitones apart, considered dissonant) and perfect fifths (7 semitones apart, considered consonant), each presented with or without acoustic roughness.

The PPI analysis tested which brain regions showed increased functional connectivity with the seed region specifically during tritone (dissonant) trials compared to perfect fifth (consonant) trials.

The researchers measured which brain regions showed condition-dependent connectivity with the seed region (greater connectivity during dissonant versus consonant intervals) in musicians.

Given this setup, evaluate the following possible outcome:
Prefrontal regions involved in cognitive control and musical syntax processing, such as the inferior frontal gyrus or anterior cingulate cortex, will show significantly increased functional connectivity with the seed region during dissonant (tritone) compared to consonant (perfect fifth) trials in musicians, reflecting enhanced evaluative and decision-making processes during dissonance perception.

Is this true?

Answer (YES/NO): NO